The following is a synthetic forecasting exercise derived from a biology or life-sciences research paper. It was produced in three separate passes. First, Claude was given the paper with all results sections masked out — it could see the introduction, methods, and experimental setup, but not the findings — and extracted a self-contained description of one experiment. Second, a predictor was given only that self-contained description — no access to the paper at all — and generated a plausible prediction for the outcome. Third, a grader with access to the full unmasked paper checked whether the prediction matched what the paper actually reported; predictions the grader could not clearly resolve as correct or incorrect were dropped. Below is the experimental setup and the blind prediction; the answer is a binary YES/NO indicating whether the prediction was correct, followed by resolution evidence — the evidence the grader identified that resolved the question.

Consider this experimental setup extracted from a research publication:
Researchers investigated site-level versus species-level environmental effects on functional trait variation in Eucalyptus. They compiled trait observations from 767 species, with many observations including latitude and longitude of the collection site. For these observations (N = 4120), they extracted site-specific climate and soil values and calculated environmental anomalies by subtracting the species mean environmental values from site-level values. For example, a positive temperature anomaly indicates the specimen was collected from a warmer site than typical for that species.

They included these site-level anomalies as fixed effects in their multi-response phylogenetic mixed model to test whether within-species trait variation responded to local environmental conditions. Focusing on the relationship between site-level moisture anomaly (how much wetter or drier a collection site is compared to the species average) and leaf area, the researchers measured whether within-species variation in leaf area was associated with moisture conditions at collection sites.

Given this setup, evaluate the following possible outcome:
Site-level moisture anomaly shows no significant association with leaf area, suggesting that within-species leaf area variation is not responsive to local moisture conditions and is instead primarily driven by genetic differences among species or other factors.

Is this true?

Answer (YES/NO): YES